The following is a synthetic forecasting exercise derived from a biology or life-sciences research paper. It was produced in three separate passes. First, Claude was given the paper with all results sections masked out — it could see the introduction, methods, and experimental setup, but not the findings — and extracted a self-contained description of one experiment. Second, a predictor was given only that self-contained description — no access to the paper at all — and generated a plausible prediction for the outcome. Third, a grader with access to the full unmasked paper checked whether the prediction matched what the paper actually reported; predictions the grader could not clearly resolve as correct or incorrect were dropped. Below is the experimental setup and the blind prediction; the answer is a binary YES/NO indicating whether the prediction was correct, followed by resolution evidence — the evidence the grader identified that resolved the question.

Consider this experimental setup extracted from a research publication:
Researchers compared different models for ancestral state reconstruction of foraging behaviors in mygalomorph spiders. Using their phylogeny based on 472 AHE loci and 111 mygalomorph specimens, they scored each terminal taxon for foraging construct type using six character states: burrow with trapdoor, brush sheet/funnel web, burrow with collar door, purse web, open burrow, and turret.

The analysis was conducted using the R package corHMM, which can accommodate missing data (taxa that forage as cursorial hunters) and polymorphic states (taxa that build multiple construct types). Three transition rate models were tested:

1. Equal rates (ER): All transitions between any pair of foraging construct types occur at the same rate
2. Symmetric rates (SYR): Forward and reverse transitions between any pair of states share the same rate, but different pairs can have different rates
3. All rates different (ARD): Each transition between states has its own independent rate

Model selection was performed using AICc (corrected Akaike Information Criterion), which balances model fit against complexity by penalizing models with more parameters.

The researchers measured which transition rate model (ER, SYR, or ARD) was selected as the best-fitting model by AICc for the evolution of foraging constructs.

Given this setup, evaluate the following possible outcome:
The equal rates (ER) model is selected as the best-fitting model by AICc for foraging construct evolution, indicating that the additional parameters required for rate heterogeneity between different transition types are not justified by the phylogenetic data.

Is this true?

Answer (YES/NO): YES